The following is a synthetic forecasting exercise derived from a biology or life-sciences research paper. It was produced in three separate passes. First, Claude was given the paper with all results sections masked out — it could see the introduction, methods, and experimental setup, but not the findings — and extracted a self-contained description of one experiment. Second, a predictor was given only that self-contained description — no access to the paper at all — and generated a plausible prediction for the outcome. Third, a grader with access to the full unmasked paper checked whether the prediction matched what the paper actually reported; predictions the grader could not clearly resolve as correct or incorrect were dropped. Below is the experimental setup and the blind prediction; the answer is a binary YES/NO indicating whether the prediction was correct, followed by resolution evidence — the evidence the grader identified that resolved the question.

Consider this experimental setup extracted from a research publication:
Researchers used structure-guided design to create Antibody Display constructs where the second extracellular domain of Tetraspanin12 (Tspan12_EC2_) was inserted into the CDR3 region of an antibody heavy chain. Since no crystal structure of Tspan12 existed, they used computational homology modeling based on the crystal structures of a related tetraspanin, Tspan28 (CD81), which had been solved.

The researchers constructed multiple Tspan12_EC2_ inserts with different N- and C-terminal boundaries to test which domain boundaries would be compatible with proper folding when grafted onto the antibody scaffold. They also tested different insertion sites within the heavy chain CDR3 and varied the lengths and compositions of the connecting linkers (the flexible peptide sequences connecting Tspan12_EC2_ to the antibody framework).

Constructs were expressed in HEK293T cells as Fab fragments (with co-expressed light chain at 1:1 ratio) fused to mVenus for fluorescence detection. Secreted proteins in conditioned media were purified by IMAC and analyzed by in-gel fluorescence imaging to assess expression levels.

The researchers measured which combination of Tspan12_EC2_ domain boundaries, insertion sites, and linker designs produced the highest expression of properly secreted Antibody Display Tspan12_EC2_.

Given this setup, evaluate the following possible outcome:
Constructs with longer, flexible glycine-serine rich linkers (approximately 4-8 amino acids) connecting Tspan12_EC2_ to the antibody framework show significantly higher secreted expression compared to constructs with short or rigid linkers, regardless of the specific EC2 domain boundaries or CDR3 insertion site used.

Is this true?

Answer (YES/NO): NO